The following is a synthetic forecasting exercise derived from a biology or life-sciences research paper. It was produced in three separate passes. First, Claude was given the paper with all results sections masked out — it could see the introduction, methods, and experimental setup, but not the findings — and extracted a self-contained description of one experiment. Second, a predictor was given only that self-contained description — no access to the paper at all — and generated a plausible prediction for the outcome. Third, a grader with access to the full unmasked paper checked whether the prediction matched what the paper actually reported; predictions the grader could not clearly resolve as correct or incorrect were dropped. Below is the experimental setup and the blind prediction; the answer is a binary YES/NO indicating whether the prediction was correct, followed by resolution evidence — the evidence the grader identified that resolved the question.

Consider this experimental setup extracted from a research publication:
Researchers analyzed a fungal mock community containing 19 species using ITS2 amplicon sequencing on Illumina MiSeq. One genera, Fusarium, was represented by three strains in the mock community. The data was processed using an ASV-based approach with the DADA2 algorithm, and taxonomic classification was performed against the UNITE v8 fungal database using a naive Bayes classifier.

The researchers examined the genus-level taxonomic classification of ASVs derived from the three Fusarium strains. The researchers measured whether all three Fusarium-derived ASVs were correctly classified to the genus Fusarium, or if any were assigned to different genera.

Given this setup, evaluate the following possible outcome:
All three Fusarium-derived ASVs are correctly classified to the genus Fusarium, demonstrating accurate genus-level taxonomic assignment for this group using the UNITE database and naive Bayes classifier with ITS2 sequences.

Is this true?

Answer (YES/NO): NO